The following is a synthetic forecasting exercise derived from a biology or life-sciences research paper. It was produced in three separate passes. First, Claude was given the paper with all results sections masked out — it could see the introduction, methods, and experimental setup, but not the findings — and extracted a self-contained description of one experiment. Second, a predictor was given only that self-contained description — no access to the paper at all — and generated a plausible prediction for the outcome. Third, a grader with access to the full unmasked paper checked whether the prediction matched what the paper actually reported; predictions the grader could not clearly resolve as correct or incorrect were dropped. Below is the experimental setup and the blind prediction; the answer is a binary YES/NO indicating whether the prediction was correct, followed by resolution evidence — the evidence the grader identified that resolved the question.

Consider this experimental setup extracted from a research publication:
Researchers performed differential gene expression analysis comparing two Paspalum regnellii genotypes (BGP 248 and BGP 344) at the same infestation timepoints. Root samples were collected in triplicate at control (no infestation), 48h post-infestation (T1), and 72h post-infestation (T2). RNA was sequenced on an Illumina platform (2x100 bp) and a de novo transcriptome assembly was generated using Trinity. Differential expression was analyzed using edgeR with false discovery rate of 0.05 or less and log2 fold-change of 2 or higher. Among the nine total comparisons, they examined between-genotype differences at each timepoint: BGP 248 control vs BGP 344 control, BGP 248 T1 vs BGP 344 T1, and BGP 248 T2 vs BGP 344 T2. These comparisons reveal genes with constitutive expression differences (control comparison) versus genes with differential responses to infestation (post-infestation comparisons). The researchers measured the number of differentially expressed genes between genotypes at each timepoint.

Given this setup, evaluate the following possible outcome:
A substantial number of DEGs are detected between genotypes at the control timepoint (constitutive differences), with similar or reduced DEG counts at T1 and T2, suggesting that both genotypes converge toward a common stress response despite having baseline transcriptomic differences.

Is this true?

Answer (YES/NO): NO